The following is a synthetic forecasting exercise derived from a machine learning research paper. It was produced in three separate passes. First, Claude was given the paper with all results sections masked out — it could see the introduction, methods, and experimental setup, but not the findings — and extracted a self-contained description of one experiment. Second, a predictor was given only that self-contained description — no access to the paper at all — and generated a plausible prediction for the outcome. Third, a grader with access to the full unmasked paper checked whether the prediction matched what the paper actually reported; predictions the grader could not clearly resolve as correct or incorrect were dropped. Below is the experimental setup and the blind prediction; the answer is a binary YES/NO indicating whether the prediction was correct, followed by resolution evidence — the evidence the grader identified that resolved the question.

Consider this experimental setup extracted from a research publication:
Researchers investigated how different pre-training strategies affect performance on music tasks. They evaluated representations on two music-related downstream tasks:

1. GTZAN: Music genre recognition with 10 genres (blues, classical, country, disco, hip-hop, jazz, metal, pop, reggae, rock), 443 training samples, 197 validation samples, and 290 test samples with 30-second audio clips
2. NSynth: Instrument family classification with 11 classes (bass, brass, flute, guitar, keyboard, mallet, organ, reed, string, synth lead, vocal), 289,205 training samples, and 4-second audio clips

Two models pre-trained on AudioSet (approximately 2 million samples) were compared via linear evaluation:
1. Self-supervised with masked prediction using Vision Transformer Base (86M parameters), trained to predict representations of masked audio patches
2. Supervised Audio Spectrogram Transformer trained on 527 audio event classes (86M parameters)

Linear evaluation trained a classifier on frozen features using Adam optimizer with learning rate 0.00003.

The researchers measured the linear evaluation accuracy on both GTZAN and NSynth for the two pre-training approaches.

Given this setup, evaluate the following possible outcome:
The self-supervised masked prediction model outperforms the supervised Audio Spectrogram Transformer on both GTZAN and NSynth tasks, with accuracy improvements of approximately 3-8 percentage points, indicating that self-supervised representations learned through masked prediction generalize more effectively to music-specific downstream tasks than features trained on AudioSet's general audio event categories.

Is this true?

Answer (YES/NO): NO